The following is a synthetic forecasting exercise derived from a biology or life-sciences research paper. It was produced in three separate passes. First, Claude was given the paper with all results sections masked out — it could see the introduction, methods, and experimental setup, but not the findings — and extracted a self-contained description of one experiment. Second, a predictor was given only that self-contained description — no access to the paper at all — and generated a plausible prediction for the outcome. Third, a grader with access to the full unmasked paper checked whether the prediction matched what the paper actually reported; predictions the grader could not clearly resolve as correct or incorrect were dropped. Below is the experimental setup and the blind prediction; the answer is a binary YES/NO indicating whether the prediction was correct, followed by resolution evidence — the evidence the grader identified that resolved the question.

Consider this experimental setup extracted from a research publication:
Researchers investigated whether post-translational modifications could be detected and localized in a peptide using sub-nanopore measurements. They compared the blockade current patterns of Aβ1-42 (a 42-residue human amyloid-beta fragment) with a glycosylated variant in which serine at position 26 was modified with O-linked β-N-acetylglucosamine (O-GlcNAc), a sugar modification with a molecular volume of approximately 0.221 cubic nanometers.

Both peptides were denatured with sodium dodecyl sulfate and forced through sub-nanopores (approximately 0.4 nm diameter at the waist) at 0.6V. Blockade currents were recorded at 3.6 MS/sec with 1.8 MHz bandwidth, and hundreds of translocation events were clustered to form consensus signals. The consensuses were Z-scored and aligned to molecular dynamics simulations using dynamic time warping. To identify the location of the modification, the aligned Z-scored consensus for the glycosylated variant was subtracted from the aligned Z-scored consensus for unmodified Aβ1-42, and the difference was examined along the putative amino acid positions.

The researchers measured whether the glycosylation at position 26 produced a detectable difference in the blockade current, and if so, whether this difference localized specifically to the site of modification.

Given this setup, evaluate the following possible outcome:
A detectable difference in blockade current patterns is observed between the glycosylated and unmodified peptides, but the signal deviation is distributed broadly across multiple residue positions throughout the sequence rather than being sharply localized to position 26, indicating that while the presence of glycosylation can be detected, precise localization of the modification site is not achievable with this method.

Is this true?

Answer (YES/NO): NO